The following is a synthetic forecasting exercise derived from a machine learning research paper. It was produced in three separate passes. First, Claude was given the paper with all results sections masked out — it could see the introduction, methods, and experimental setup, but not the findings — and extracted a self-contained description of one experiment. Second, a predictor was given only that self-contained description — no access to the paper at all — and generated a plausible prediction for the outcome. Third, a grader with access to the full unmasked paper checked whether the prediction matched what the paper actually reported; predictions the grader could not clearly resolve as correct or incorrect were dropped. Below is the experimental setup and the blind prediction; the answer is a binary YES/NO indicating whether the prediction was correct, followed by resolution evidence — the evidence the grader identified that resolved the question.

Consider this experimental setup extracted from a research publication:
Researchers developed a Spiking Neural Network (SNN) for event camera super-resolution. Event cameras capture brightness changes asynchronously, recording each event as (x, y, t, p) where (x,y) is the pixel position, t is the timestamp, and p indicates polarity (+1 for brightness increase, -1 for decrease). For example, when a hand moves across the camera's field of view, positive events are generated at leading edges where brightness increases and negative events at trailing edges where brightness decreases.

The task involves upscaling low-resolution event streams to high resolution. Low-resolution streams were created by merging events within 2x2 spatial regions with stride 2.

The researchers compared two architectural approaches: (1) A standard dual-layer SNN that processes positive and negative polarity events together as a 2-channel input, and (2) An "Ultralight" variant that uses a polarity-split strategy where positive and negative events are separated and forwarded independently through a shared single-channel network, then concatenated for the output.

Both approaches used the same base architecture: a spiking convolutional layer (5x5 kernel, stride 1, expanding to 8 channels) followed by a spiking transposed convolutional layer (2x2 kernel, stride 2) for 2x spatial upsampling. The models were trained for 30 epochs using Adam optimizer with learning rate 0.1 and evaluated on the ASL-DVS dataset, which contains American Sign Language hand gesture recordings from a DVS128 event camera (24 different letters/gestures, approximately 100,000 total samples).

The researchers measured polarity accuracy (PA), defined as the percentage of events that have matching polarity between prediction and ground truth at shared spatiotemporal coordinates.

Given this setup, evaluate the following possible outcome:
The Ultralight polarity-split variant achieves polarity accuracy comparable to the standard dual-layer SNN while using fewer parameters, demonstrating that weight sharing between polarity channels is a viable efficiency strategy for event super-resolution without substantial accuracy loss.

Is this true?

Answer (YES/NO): YES